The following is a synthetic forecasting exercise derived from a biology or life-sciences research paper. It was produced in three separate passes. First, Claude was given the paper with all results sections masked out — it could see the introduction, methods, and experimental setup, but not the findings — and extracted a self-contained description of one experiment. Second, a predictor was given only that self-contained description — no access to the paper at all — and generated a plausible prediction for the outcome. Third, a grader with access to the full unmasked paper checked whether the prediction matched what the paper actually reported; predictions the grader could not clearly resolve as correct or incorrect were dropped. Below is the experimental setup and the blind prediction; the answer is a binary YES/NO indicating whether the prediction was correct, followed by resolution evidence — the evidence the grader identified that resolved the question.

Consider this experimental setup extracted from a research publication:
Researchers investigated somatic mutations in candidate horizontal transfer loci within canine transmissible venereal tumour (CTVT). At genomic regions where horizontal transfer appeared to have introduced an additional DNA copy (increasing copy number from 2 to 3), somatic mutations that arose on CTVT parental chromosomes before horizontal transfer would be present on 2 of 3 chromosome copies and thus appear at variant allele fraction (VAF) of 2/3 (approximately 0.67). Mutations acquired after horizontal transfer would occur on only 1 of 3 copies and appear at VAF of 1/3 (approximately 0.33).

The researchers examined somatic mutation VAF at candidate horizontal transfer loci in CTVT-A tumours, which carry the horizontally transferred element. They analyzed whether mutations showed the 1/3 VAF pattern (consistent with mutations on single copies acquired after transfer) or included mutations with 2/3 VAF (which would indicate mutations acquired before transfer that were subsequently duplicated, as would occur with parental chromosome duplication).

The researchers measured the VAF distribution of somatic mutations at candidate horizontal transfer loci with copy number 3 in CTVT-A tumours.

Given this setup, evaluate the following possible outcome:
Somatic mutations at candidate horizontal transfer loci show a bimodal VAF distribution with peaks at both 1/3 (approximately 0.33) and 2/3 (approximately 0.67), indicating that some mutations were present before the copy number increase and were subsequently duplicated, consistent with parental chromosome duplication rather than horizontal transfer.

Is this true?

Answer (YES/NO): NO